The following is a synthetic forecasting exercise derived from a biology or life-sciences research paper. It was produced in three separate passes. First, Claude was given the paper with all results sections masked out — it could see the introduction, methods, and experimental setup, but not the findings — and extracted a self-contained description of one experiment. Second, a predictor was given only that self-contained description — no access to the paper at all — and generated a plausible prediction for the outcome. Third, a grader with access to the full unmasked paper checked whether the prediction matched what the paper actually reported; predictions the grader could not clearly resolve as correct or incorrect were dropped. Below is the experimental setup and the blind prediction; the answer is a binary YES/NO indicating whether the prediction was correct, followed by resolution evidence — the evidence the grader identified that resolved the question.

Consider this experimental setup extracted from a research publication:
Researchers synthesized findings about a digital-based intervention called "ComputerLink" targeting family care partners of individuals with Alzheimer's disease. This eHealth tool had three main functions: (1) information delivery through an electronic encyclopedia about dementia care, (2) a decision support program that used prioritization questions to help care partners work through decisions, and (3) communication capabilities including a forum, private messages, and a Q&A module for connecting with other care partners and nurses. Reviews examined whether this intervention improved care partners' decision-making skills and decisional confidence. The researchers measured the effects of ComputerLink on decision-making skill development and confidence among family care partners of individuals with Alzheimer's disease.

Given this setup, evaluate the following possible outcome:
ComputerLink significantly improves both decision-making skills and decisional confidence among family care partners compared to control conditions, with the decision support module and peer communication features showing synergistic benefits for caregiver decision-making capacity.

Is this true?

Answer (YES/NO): NO